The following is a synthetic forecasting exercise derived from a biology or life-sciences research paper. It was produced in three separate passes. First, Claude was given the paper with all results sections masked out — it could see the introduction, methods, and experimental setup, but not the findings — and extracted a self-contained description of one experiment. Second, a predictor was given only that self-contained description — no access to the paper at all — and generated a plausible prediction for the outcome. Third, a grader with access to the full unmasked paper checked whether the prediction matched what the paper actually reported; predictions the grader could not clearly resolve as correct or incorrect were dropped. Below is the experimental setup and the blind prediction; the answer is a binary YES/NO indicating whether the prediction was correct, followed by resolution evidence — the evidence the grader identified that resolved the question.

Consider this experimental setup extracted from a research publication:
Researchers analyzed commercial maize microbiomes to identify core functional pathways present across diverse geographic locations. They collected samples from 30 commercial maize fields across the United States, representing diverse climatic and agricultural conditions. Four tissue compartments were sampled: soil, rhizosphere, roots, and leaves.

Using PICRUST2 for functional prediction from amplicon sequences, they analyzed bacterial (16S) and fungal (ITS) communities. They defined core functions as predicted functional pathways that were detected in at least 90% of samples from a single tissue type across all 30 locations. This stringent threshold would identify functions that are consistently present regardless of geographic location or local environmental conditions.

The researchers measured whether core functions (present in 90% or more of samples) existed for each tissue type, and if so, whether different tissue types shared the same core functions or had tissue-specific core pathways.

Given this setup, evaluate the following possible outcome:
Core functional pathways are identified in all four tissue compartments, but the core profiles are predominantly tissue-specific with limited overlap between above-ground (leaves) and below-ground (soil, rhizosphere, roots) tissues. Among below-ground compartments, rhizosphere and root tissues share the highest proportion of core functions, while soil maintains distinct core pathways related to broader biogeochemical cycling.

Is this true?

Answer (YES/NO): NO